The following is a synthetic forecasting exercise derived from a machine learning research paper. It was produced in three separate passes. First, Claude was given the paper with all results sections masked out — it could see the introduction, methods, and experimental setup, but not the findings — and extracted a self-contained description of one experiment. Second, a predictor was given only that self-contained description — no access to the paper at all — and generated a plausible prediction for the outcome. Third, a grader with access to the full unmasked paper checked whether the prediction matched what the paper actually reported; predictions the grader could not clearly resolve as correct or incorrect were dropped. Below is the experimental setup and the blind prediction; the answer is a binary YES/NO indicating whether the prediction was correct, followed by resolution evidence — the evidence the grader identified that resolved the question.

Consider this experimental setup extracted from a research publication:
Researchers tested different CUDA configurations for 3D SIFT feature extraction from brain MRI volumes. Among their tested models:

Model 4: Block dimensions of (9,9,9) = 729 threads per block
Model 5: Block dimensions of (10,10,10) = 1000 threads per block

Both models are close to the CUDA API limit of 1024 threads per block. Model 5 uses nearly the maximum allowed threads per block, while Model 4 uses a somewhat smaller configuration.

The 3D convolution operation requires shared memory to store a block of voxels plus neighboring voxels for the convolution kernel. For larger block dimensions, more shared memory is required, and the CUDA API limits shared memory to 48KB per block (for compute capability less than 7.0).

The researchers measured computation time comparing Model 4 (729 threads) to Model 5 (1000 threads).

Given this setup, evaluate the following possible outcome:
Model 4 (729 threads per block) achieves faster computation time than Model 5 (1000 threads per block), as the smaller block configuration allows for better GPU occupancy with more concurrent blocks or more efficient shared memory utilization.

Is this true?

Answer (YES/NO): NO